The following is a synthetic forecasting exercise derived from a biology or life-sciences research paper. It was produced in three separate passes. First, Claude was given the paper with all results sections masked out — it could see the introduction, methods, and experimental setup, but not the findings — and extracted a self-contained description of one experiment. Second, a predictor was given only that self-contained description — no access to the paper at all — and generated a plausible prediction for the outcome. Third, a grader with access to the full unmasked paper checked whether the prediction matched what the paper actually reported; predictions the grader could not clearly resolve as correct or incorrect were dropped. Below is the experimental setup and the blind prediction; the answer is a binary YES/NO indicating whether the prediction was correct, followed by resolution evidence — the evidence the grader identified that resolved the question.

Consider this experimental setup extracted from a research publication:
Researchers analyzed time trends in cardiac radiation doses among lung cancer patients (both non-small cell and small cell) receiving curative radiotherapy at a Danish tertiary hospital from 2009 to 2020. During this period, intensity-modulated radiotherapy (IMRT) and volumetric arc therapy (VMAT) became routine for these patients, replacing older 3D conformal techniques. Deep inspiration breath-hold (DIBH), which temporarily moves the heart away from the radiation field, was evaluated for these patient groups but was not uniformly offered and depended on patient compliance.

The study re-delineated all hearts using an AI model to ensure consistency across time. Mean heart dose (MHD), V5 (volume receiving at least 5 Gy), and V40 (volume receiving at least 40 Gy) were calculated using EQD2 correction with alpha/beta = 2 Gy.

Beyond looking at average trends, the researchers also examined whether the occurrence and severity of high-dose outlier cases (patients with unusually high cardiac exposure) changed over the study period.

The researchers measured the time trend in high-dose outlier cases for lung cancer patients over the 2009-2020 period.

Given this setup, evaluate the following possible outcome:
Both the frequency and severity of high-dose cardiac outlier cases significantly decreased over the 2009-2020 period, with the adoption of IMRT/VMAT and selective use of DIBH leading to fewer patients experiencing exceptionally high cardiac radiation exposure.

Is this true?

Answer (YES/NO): YES